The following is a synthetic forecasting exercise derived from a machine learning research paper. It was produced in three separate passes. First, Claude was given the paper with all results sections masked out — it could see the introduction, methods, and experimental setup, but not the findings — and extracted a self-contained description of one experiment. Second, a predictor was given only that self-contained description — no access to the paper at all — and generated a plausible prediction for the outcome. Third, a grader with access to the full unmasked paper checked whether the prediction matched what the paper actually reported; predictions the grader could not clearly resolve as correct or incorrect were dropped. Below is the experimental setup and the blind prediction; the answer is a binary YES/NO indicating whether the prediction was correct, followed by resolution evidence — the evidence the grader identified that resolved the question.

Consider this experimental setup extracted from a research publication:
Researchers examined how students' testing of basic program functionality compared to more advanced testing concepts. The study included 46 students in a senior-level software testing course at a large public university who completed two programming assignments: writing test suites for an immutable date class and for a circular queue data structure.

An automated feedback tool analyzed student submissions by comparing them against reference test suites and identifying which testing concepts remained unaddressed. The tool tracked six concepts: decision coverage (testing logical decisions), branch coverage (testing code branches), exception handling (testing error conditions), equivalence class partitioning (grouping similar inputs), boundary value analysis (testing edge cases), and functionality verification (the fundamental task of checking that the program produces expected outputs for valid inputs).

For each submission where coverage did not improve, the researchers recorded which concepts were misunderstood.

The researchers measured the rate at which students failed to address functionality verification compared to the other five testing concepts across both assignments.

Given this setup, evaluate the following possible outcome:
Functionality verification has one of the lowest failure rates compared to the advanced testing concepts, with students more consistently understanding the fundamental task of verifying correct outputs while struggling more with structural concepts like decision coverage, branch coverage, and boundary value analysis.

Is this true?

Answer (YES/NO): YES